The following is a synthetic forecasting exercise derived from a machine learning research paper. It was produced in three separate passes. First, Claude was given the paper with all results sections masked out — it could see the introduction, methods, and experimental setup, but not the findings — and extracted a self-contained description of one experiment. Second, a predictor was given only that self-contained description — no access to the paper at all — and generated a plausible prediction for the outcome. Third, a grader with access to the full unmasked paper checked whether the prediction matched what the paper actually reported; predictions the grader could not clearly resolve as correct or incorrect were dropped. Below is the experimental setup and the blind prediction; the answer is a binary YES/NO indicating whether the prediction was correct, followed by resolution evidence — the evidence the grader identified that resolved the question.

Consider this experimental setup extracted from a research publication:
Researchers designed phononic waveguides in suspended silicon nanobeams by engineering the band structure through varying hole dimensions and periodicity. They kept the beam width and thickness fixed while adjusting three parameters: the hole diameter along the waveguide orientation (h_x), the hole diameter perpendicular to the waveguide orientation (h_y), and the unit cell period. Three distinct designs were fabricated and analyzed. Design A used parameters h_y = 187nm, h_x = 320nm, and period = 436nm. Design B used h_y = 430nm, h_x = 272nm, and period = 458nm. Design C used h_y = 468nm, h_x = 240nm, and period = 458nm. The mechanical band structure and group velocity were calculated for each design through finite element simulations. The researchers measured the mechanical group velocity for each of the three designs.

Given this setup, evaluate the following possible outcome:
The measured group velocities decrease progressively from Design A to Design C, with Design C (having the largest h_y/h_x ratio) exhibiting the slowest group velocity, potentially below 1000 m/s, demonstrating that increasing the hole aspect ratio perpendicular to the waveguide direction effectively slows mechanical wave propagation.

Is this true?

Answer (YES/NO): NO